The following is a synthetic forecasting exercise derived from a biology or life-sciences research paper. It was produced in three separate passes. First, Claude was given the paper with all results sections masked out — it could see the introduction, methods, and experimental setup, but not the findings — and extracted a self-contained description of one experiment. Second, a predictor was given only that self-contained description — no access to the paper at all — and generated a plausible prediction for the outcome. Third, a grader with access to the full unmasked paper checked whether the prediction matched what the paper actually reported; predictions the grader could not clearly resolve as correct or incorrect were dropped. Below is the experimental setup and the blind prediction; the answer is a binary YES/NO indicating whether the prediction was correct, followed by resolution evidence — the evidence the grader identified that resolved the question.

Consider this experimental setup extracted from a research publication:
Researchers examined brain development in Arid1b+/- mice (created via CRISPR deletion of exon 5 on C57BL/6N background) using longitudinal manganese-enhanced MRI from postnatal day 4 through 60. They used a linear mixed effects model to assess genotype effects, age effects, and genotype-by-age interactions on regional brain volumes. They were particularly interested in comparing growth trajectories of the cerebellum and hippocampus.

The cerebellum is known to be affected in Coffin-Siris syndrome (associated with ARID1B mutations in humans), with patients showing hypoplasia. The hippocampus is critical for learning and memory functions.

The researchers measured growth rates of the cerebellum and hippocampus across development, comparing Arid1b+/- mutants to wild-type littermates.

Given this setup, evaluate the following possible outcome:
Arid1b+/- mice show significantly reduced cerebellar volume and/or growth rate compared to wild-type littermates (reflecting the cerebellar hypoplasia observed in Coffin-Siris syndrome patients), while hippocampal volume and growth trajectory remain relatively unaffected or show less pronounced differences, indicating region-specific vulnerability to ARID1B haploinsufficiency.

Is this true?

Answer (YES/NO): NO